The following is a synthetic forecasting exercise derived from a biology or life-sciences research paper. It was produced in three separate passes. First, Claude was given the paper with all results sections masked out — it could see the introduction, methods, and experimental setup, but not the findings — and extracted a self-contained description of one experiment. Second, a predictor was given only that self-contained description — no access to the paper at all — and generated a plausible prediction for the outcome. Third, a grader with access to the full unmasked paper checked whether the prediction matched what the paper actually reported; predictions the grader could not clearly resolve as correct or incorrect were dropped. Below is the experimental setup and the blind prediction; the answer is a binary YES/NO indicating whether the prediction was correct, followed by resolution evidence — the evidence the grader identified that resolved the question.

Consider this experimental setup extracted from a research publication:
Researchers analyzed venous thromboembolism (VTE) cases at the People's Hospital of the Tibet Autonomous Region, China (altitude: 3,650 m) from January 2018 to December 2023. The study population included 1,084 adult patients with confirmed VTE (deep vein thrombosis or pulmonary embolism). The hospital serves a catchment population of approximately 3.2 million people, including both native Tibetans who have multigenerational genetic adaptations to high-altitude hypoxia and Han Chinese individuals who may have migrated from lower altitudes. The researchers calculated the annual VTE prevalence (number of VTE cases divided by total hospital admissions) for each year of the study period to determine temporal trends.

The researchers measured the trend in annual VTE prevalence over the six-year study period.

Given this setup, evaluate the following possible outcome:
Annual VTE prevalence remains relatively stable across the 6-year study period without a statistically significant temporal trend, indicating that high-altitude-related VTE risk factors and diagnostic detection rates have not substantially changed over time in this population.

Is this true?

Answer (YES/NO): NO